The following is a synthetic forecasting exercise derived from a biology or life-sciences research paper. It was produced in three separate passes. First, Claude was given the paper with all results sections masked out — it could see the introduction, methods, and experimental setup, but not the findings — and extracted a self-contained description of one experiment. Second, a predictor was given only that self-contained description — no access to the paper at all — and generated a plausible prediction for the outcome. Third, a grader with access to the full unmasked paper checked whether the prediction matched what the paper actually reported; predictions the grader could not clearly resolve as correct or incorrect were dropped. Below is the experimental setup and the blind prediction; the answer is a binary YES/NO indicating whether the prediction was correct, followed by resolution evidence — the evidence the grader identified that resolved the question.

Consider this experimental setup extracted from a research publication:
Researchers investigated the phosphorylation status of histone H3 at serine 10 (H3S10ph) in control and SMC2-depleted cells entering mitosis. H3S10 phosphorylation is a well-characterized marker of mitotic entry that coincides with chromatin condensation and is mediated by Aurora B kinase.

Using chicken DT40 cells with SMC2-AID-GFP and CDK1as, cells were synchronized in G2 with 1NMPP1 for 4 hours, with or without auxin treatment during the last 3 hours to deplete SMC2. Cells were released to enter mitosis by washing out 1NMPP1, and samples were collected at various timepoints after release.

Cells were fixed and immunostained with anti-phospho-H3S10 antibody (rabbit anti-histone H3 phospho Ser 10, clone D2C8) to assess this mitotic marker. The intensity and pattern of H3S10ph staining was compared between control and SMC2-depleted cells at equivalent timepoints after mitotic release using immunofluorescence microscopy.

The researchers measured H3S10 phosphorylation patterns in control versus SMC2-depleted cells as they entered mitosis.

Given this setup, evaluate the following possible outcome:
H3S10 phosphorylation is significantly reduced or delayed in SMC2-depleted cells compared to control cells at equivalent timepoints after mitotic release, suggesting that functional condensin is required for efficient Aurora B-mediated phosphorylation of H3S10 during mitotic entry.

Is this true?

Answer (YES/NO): NO